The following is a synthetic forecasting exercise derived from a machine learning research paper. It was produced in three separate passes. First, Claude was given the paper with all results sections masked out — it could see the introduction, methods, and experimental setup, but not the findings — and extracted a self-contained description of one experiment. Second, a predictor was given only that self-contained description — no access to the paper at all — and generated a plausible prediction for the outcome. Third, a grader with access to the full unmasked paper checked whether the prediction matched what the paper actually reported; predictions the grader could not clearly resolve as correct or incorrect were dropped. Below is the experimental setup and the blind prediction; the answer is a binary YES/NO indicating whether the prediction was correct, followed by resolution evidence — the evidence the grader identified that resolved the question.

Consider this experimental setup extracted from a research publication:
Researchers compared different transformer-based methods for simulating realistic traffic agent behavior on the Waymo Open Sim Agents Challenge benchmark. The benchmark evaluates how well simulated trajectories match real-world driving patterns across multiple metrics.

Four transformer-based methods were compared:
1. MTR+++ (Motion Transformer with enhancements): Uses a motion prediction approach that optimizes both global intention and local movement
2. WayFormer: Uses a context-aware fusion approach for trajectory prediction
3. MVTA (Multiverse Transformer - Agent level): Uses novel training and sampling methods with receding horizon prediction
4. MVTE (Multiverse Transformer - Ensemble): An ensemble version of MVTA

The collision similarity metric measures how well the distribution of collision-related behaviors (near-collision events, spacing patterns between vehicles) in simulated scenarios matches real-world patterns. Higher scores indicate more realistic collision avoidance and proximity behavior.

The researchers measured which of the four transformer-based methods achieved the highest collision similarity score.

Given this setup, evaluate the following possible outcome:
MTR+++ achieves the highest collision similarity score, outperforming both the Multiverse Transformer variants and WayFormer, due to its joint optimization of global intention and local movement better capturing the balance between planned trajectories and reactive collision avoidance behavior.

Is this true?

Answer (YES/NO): NO